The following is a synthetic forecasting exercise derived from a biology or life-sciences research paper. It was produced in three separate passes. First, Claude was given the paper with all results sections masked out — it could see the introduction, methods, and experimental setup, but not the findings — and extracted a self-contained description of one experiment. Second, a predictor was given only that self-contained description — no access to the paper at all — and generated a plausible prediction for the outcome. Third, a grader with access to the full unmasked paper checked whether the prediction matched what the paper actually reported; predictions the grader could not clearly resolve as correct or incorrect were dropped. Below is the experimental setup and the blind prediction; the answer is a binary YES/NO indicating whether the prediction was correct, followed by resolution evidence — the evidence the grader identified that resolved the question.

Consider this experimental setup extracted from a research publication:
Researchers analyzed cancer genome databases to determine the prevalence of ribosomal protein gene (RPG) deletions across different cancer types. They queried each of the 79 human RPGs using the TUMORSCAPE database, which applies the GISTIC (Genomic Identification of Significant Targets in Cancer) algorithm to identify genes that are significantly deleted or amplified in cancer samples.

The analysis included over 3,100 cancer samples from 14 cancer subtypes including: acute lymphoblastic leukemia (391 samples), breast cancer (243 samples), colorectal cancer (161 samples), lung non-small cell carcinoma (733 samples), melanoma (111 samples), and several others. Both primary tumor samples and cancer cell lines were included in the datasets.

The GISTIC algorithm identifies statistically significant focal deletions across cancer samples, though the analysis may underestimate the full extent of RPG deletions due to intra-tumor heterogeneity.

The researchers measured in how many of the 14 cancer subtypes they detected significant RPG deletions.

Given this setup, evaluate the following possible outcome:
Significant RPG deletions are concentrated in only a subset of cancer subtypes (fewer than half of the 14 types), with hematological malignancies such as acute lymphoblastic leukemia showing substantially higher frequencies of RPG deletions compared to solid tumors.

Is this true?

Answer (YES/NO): NO